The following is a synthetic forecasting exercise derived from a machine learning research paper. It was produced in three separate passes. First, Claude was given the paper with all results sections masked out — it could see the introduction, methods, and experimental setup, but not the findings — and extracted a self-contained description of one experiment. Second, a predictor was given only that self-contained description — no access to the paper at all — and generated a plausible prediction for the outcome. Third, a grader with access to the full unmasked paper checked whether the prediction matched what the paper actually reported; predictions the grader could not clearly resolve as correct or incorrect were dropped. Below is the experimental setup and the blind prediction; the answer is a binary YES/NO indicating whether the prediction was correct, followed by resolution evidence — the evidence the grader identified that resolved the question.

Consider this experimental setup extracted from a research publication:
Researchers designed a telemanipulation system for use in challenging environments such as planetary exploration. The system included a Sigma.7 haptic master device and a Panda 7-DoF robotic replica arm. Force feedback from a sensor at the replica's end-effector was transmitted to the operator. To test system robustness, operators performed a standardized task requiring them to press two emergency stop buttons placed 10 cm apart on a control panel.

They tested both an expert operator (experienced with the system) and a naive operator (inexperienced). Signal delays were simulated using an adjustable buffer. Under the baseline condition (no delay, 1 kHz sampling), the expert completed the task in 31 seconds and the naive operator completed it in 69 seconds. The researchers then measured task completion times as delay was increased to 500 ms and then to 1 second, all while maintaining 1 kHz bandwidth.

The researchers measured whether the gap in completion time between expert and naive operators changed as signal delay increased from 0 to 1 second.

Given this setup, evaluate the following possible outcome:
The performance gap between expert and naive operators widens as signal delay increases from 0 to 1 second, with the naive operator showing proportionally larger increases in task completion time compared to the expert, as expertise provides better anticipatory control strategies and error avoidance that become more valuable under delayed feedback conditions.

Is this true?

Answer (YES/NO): YES